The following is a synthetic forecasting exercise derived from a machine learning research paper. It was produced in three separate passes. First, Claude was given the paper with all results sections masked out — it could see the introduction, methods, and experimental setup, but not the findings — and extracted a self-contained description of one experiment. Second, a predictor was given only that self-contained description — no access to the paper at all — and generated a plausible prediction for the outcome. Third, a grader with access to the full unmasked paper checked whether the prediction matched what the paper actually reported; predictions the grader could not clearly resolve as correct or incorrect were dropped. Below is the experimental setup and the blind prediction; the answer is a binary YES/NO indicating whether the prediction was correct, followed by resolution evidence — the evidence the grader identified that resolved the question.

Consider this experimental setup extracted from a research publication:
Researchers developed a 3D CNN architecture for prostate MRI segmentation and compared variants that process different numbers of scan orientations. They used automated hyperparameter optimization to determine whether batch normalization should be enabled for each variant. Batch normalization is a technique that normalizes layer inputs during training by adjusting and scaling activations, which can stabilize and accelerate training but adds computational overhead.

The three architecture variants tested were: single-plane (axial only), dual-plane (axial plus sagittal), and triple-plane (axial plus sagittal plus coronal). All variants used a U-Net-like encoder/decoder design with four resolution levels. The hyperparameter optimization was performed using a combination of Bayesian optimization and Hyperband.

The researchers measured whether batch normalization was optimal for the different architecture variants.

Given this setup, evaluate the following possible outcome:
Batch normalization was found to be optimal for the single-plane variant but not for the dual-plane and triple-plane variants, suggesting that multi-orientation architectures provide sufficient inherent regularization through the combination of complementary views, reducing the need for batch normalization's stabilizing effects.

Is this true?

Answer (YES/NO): NO